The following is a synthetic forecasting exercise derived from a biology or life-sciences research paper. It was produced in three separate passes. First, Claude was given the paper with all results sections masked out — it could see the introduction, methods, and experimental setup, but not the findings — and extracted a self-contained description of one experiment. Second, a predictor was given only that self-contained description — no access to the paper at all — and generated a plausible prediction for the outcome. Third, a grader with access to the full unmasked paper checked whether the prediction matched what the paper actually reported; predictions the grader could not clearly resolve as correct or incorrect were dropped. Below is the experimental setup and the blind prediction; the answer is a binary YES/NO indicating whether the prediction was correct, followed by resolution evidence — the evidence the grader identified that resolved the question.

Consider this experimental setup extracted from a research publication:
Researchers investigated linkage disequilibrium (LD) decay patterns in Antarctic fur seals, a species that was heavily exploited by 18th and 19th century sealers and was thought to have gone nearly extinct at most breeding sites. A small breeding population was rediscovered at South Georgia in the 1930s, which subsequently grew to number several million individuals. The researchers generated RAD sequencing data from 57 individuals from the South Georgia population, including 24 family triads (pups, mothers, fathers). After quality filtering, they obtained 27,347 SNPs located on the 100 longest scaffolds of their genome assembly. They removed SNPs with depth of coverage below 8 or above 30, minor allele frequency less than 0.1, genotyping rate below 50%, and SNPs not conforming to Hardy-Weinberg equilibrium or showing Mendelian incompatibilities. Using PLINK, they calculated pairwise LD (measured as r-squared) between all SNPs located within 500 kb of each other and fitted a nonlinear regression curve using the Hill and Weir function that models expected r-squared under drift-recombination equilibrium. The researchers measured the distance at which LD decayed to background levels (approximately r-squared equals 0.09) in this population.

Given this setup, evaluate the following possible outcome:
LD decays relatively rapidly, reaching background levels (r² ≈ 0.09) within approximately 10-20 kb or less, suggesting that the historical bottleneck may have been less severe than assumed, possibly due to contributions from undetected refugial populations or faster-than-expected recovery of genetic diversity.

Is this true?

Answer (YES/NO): NO